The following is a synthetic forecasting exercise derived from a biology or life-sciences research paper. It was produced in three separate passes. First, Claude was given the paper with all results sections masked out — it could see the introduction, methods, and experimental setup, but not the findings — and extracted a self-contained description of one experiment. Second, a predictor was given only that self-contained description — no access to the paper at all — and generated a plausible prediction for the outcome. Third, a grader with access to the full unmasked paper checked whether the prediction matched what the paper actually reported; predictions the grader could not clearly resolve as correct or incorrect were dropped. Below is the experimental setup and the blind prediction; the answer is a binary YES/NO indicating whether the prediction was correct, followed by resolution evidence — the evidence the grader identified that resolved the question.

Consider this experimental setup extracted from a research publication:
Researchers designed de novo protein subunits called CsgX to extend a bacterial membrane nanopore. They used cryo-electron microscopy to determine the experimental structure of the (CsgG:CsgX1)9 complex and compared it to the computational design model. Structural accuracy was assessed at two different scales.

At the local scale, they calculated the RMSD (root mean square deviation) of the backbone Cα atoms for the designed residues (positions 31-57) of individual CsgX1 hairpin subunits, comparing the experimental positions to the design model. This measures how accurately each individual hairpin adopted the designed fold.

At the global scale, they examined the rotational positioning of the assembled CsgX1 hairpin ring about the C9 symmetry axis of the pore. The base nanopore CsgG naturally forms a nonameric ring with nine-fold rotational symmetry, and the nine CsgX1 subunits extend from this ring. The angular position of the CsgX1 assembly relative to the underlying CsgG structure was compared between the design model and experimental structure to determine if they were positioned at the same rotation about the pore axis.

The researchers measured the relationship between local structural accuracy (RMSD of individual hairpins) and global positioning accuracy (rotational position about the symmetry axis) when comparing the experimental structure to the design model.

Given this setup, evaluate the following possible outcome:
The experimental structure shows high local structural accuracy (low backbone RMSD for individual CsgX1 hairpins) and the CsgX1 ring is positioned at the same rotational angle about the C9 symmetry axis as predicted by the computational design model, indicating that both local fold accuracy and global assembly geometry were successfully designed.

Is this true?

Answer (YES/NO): NO